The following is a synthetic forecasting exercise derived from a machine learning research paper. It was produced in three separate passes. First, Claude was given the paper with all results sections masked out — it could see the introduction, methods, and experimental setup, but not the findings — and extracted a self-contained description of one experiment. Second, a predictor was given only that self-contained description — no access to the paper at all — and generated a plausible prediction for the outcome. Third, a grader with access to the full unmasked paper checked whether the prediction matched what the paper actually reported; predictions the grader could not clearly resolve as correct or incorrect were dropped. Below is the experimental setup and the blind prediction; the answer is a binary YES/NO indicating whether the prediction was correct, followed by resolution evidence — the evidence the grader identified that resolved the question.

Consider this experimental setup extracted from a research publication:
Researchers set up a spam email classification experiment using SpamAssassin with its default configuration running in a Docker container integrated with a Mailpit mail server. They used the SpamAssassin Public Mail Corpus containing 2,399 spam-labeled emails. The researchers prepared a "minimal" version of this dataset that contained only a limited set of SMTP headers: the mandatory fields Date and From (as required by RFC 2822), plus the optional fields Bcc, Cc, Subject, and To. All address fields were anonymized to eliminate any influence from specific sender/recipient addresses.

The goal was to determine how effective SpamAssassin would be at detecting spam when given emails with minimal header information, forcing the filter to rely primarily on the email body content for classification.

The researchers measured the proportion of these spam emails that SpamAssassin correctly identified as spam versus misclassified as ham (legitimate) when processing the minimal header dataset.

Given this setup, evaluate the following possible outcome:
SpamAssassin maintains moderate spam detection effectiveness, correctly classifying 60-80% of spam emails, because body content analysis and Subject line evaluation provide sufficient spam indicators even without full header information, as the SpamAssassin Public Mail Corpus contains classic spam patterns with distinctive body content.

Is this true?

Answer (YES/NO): NO